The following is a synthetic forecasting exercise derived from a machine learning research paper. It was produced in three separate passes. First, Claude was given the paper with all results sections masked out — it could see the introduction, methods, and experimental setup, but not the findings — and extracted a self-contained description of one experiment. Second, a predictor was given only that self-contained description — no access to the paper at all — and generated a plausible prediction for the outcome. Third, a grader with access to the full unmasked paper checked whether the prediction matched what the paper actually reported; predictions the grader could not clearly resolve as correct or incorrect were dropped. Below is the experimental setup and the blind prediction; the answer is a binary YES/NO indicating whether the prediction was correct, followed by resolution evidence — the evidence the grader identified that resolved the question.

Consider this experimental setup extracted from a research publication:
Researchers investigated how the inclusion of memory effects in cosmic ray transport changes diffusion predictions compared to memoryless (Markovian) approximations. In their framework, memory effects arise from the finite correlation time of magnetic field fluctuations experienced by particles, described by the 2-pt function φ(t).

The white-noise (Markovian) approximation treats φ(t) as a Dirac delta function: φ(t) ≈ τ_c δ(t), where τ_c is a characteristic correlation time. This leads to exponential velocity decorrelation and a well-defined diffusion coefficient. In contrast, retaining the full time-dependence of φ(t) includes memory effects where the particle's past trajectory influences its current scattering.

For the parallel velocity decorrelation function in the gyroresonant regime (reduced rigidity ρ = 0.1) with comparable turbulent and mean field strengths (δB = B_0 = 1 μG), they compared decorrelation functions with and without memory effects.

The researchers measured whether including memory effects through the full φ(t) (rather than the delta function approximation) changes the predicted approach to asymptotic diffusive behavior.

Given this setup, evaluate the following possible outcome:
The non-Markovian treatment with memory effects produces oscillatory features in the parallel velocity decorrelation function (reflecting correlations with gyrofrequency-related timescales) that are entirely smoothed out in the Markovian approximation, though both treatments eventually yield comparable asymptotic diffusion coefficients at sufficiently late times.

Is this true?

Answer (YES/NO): NO